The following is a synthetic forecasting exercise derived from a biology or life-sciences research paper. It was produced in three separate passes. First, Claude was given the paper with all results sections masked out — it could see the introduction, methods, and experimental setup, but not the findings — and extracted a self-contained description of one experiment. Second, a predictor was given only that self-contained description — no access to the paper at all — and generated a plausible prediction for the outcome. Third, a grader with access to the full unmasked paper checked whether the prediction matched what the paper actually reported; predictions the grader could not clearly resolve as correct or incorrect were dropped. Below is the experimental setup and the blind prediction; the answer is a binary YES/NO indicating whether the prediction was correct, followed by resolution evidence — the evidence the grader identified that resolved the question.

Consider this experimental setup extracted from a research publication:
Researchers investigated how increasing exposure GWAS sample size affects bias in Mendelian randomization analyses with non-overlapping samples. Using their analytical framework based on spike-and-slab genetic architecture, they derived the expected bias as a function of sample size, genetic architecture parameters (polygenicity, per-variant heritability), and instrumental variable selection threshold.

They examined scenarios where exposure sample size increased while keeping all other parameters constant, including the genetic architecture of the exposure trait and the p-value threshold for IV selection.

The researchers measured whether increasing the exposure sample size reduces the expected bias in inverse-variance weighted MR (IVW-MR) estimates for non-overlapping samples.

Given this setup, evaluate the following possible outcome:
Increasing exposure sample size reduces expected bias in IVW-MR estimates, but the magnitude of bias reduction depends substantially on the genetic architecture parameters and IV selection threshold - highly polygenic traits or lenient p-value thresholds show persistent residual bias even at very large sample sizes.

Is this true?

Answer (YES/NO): YES